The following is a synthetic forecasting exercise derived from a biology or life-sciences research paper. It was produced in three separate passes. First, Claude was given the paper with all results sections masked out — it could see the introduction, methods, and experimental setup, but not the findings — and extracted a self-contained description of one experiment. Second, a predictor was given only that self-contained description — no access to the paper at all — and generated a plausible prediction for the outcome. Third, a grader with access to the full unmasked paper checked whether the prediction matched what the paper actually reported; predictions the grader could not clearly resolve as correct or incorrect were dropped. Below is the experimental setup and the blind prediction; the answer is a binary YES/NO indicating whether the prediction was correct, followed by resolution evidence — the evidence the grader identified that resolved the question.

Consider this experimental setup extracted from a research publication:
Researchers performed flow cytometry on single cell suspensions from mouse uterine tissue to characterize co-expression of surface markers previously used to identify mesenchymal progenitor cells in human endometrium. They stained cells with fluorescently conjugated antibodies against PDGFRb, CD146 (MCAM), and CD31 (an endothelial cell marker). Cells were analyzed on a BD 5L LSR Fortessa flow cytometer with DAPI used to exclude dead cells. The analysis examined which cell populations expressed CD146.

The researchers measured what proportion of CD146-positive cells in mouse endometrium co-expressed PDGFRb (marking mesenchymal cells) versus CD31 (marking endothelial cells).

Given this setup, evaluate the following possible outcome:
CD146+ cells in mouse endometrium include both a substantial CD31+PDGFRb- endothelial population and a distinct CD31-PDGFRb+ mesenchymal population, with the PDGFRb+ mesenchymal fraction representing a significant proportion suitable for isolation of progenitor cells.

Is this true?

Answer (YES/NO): NO